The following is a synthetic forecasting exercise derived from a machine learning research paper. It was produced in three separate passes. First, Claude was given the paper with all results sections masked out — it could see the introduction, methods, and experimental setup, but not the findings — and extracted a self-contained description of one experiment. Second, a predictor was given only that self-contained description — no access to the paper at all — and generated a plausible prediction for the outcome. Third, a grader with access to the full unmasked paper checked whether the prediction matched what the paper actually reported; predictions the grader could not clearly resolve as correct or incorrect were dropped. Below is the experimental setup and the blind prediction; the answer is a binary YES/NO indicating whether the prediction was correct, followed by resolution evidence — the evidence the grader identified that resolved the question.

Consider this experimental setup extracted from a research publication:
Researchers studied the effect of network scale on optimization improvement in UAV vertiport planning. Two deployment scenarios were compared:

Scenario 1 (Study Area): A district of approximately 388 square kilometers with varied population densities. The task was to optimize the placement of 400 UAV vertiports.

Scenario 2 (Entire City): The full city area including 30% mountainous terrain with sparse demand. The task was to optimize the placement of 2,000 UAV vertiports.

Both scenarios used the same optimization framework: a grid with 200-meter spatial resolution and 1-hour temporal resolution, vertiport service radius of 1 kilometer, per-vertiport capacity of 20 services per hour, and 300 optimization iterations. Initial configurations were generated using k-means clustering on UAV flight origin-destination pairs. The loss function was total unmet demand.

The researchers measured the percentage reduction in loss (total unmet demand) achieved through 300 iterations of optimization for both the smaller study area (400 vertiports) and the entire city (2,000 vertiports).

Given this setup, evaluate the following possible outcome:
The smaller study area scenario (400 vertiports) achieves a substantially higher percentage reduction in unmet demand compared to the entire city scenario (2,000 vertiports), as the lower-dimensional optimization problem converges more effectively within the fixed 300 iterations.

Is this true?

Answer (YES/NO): NO